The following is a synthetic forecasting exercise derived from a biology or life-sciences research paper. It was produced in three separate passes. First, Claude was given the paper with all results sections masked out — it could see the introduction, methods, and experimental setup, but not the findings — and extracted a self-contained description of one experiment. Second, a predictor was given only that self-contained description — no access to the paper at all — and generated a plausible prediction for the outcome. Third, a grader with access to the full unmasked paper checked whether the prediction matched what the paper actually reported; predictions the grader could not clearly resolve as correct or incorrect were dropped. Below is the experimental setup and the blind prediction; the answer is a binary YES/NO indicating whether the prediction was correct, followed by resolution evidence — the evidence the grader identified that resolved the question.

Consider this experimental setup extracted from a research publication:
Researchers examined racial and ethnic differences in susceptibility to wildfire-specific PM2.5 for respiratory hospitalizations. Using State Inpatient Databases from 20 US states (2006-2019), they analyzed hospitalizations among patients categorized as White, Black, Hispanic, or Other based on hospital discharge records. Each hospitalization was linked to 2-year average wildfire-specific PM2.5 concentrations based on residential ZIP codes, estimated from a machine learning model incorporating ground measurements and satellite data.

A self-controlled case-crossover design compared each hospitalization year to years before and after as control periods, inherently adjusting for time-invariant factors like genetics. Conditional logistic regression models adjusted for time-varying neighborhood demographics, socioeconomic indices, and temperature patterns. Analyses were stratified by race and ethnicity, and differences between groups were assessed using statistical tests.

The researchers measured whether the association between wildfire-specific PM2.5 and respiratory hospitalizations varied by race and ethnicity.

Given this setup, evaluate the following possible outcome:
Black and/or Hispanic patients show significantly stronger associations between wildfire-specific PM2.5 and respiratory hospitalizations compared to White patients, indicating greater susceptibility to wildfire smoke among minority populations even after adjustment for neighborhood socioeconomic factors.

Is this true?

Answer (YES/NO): YES